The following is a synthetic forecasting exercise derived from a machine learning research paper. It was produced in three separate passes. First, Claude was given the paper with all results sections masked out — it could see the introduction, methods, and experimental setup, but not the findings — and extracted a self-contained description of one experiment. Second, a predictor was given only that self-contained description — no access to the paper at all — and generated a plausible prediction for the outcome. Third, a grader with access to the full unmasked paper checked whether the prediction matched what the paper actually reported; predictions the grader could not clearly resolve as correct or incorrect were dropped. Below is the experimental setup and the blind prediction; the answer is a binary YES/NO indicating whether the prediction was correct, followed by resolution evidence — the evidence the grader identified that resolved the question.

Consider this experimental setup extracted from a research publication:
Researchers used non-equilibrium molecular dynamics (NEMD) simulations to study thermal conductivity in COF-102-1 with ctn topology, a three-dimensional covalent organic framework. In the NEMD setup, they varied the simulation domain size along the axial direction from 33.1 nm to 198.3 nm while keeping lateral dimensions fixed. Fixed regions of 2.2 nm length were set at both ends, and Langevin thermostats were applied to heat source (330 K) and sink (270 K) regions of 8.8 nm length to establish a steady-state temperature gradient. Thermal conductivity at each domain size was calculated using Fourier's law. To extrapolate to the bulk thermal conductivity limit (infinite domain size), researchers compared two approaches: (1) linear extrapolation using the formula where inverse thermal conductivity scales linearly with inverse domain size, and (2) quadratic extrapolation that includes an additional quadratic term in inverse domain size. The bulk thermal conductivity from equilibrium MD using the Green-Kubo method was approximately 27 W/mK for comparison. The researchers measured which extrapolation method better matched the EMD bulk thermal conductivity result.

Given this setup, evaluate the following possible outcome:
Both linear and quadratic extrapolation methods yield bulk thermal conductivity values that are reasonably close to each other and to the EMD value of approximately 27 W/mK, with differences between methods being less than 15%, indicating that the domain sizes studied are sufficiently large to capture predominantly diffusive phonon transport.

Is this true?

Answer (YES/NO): NO